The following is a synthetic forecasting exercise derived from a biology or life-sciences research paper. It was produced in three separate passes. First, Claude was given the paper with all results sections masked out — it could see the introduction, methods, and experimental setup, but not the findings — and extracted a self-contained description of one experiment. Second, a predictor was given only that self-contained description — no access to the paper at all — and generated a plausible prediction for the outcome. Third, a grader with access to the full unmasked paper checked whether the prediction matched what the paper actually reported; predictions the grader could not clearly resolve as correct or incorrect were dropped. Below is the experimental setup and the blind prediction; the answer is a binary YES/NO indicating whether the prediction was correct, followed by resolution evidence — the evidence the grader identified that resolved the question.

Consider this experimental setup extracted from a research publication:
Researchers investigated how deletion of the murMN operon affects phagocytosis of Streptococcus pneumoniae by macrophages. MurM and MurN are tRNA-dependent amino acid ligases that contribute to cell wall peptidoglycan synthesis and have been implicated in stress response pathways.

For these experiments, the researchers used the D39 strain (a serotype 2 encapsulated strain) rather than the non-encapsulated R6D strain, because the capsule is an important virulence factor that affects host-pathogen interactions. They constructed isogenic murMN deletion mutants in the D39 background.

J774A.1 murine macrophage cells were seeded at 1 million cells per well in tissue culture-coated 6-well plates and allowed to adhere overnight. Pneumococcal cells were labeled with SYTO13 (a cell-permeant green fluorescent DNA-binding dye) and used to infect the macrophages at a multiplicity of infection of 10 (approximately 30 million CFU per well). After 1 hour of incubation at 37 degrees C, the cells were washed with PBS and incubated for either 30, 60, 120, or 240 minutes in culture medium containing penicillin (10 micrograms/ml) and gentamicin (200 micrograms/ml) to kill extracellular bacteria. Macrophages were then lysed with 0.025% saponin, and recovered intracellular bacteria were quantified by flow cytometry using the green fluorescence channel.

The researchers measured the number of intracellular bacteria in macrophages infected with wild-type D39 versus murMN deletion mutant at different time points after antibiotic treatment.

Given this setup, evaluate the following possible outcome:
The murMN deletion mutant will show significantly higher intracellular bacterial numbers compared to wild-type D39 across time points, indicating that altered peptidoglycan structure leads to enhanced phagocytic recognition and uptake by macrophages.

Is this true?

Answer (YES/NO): NO